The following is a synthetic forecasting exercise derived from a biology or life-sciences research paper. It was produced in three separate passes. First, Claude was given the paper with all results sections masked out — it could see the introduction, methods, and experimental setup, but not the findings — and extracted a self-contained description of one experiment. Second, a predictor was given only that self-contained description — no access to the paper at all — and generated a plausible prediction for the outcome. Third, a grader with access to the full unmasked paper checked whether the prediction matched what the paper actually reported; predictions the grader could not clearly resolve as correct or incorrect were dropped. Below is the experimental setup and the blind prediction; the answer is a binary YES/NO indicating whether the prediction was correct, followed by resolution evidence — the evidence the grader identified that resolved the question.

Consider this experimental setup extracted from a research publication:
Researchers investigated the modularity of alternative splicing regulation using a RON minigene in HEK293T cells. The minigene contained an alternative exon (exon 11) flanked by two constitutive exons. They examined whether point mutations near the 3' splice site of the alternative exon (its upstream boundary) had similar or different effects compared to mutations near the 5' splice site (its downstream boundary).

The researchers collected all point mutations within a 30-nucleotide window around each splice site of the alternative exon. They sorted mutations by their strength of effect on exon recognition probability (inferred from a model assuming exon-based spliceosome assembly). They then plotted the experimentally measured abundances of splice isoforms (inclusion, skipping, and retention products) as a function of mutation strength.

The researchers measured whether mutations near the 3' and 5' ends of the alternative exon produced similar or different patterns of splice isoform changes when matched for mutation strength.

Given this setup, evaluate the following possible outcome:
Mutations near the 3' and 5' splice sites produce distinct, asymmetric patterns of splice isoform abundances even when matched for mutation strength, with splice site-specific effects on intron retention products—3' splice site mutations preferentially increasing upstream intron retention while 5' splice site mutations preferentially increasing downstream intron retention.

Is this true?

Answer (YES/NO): NO